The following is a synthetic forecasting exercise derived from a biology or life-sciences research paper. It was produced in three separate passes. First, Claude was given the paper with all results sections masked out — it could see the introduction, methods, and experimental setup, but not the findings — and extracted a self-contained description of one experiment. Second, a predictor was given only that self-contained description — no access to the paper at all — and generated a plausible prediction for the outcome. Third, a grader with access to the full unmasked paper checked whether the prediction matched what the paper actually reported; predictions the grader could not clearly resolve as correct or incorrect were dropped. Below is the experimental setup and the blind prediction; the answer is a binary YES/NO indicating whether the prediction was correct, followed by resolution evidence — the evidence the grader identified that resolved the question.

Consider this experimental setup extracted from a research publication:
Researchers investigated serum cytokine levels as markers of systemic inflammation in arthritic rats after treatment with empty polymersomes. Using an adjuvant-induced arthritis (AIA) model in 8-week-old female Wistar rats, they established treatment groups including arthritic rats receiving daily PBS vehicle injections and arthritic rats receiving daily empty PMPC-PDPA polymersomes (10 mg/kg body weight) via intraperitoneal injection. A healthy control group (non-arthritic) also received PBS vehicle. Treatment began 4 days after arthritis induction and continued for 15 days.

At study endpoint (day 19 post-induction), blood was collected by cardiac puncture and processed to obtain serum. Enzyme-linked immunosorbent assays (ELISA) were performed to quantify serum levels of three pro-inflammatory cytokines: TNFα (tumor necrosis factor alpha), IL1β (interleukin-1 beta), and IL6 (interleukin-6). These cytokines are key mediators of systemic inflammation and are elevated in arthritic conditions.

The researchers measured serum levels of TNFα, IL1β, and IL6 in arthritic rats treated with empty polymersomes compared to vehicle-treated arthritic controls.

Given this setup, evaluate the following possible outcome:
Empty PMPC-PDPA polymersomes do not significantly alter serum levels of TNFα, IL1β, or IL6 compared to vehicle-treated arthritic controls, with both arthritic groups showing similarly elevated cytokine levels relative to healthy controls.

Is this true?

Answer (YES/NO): NO